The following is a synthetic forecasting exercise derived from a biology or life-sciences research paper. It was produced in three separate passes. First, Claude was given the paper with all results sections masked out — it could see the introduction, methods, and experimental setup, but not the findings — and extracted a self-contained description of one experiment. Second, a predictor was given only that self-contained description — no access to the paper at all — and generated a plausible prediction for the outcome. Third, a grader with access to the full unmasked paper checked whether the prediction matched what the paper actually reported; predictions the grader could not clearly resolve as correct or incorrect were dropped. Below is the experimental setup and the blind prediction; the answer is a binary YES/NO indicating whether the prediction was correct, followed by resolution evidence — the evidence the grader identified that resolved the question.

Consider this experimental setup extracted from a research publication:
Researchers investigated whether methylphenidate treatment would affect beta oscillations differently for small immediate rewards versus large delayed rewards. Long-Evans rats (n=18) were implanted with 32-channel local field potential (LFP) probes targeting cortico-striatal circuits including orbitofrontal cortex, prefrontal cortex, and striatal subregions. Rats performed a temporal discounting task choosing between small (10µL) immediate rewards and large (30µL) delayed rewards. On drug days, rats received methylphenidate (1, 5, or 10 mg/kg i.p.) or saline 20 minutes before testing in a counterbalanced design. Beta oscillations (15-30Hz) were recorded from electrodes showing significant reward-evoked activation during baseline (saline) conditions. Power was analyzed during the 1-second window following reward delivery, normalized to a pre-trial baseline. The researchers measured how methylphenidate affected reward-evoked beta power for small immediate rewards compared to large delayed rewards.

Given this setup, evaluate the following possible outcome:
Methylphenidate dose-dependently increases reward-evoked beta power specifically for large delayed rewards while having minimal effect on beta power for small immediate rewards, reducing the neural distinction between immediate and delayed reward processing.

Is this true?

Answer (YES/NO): NO